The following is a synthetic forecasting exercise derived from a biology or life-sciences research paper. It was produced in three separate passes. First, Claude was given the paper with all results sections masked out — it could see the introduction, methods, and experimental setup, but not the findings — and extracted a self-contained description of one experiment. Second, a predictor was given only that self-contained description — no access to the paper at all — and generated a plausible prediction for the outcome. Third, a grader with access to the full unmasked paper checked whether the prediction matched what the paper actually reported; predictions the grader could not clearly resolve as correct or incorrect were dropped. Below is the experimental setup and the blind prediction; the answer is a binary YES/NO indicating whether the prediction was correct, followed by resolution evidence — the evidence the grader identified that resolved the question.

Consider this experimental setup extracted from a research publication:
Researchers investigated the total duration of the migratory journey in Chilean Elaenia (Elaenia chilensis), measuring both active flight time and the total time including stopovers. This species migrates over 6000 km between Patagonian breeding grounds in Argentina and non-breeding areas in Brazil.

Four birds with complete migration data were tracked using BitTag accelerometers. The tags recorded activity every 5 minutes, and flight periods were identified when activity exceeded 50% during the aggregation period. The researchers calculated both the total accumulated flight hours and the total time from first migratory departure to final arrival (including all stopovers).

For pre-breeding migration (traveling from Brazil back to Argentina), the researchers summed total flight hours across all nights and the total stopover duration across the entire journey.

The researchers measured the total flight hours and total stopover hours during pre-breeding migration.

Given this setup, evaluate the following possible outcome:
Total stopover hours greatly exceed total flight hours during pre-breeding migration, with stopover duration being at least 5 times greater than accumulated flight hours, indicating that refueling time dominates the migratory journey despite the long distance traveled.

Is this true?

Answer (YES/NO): YES